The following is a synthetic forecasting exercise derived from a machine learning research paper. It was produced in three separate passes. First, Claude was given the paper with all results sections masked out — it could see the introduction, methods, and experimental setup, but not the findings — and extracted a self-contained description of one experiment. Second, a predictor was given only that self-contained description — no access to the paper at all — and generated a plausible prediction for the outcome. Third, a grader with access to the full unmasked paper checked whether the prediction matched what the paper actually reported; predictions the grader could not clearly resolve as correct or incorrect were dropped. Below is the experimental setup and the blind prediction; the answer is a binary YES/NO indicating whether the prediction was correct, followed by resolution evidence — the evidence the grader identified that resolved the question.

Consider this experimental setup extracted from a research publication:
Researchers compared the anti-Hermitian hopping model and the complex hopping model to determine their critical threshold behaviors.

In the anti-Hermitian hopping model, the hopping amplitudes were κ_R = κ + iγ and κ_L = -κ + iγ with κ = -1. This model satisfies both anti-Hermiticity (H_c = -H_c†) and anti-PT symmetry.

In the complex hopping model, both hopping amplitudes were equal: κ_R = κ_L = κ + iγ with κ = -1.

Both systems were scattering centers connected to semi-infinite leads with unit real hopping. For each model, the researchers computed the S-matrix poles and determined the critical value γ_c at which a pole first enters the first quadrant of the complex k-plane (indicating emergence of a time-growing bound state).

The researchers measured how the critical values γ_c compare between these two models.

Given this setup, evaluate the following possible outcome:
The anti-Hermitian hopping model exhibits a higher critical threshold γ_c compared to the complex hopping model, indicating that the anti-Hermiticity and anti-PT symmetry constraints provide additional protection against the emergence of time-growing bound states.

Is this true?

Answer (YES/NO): NO